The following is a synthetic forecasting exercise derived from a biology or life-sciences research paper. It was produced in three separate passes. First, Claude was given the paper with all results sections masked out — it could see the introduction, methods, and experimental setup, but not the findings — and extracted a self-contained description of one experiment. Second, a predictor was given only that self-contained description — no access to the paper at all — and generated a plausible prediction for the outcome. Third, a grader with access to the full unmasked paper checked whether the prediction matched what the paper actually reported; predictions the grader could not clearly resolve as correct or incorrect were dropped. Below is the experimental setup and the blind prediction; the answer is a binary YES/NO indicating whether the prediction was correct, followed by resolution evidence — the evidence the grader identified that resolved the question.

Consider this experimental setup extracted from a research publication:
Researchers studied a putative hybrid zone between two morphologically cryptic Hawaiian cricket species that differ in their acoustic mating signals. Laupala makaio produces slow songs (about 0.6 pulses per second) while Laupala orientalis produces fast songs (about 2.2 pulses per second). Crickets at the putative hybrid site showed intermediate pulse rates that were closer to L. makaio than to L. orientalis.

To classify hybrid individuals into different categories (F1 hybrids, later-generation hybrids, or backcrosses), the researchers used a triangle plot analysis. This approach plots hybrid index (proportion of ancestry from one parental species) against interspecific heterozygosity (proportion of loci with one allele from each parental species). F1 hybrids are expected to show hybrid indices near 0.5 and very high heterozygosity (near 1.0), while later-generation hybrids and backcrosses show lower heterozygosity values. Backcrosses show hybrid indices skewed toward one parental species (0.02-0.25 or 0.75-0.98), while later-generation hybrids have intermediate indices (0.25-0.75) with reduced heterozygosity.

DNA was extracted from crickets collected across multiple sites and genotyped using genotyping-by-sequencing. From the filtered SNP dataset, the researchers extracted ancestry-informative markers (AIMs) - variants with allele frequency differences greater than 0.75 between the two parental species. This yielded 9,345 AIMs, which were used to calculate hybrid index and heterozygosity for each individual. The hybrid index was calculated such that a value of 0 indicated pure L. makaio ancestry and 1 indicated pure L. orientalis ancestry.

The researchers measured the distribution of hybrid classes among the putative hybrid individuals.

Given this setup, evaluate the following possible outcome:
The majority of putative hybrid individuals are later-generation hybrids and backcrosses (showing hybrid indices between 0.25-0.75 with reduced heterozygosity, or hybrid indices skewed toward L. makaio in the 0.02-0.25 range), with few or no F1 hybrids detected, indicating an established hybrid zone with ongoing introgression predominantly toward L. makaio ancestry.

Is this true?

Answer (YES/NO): YES